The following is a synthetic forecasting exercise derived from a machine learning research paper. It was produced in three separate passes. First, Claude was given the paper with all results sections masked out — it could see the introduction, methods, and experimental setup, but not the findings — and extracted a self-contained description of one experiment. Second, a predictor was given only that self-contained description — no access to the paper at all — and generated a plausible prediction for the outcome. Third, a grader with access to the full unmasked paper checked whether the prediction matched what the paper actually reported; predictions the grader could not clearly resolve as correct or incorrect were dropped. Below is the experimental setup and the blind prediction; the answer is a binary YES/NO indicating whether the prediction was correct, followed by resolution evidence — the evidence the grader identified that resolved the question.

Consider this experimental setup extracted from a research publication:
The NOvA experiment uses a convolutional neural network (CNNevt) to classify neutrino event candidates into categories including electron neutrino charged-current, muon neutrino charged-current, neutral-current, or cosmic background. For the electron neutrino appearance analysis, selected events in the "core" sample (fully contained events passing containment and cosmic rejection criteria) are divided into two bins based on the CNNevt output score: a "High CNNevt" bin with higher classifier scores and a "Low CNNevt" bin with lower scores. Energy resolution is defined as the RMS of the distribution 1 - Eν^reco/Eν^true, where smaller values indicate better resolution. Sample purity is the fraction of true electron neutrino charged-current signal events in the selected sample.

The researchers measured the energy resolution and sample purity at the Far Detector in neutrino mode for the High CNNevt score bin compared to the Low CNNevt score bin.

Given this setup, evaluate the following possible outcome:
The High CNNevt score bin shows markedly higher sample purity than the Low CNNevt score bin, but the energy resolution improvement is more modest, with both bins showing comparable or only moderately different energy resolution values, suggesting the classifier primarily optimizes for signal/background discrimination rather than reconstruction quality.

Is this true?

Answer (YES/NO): NO